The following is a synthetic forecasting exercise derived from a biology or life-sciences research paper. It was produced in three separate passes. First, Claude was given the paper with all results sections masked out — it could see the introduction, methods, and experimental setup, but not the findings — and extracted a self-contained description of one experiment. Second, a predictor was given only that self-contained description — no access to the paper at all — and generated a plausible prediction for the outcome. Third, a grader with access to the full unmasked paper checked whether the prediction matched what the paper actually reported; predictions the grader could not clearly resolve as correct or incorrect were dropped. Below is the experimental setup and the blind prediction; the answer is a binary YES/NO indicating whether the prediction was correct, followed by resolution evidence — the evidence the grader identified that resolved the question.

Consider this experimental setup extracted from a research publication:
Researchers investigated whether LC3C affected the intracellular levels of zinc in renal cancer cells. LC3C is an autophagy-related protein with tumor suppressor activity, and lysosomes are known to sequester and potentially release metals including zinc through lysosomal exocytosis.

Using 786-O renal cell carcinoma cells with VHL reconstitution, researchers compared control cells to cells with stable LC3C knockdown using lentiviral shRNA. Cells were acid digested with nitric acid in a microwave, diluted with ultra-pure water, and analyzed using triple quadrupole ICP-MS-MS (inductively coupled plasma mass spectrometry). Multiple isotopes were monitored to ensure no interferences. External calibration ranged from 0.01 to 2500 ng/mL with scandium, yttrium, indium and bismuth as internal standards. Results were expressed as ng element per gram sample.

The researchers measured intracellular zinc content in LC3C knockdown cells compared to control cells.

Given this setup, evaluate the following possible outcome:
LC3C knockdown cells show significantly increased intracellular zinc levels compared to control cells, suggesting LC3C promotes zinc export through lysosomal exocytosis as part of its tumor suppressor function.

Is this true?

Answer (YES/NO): NO